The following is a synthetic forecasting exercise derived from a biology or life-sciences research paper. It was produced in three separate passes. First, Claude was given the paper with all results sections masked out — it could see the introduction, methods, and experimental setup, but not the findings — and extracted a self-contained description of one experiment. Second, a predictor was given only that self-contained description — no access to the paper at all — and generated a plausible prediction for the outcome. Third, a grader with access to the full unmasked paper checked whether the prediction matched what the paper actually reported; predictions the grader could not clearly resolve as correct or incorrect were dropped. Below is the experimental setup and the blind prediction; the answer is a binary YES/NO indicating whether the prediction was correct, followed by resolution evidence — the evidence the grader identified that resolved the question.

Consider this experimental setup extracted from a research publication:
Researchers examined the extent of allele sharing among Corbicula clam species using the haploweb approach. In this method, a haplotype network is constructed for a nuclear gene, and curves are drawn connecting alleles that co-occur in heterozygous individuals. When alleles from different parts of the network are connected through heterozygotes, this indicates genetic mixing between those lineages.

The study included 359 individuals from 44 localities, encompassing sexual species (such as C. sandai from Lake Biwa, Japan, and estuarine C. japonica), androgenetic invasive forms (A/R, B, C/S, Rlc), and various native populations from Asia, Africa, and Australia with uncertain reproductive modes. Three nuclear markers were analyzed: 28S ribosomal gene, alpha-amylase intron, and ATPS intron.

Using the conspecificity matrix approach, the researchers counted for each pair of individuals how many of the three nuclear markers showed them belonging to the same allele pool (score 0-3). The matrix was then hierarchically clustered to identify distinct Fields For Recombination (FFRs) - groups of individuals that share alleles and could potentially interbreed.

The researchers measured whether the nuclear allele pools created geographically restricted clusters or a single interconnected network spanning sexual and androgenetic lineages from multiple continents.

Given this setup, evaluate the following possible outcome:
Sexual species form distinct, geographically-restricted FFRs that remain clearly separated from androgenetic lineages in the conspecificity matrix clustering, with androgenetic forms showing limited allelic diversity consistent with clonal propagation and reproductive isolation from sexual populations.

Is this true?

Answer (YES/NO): NO